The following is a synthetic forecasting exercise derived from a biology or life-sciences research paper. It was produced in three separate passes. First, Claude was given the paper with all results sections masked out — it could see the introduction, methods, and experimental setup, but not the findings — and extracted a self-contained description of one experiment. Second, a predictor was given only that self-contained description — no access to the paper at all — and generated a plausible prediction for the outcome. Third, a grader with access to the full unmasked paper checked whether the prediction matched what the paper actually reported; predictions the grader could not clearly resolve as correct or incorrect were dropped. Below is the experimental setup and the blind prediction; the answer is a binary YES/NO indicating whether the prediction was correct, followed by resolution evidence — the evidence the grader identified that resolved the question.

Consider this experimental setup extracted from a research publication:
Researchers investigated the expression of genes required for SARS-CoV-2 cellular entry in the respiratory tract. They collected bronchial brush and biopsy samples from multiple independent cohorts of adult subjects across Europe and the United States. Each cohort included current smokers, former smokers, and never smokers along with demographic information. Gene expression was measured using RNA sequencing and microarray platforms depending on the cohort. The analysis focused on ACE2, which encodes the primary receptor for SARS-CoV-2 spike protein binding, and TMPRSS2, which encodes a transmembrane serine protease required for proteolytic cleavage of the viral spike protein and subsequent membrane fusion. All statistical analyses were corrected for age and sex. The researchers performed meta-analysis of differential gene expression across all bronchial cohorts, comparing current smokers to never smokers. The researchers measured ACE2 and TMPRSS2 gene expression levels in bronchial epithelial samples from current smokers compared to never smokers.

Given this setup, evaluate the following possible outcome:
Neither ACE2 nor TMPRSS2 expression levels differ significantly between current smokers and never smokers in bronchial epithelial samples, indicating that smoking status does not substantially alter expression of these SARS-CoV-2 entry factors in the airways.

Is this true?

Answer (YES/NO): NO